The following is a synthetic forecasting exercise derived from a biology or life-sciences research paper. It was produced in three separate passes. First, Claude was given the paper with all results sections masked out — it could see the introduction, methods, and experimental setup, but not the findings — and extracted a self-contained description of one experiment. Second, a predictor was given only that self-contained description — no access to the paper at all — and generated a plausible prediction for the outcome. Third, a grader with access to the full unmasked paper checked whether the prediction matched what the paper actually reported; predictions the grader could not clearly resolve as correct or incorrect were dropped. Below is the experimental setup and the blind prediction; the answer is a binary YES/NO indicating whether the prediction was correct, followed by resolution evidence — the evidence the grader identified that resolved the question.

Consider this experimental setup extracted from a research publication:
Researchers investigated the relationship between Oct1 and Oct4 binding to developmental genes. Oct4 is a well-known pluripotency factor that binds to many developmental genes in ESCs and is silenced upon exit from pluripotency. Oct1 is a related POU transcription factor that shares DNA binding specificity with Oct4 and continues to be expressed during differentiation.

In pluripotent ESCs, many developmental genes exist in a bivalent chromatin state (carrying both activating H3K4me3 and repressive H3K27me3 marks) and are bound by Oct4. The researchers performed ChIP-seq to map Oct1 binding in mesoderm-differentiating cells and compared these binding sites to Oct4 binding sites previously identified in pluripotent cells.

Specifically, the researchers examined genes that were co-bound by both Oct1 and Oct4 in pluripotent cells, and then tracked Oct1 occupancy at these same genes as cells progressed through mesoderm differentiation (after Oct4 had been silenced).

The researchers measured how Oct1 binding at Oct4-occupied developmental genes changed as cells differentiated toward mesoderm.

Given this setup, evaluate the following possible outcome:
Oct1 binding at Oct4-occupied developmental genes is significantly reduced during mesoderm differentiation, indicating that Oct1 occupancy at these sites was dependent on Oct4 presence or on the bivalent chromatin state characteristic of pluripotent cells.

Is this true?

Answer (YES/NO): NO